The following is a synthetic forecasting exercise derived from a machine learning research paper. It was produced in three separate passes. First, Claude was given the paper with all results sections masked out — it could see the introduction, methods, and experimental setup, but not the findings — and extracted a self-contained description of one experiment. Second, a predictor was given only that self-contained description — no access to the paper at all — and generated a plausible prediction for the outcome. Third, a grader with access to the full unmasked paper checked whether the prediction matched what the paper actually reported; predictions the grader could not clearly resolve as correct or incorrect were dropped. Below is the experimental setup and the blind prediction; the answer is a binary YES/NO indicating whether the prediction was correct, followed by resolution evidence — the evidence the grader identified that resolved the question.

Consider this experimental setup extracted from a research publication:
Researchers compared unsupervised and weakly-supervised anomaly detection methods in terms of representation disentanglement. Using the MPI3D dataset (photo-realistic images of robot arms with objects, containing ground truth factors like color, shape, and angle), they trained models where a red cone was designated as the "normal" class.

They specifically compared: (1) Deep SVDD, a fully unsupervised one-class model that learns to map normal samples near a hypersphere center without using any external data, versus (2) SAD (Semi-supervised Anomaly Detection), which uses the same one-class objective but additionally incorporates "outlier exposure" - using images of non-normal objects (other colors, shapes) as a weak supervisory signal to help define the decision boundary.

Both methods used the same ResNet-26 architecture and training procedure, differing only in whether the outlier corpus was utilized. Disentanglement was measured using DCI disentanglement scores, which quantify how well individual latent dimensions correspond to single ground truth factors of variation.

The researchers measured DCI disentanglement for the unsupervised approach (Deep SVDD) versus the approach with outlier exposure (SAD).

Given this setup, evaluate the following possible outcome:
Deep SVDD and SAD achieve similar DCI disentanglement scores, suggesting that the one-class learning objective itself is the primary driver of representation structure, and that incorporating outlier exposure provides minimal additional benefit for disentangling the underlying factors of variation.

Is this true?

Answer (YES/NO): NO